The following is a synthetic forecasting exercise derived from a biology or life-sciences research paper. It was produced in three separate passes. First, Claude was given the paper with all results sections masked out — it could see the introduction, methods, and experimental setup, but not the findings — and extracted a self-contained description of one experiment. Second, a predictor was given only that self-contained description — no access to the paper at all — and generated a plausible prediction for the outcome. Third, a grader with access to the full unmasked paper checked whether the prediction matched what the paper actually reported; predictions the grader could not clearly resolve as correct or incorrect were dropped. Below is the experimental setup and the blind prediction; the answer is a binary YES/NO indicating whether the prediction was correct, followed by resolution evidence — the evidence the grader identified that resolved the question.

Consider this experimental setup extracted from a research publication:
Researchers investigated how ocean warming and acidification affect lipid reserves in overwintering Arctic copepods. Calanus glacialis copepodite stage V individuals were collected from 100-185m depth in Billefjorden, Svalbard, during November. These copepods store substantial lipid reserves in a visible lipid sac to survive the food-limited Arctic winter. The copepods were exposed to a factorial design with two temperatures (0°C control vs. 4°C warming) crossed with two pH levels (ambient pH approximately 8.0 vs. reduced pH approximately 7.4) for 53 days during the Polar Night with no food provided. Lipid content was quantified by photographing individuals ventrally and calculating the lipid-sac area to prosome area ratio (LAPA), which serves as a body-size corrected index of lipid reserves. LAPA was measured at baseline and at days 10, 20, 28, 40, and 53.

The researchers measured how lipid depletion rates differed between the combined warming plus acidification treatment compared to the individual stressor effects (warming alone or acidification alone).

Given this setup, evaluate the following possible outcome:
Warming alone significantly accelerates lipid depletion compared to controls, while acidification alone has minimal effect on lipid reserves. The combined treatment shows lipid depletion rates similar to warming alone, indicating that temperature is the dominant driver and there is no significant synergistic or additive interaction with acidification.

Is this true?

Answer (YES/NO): YES